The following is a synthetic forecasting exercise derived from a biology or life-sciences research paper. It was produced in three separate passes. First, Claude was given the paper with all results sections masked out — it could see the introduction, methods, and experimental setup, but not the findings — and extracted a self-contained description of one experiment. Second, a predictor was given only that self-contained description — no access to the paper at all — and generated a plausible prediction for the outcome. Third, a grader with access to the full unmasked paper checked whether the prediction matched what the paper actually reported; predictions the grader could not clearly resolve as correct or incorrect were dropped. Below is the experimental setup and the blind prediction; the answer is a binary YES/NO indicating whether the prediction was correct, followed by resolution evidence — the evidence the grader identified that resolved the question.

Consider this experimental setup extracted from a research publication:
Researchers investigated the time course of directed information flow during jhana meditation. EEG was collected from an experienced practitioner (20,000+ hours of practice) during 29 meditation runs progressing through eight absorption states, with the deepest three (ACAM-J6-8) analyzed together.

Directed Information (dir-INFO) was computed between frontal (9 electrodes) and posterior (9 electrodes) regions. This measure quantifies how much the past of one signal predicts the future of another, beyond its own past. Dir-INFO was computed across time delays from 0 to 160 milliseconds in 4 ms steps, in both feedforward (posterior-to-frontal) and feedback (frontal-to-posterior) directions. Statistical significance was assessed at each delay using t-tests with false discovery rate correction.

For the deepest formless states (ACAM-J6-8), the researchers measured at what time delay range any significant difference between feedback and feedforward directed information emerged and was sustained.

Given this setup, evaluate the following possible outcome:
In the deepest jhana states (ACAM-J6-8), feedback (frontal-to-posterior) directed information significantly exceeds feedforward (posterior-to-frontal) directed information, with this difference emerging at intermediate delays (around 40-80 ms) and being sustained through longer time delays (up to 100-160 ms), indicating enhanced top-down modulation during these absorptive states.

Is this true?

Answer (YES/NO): NO